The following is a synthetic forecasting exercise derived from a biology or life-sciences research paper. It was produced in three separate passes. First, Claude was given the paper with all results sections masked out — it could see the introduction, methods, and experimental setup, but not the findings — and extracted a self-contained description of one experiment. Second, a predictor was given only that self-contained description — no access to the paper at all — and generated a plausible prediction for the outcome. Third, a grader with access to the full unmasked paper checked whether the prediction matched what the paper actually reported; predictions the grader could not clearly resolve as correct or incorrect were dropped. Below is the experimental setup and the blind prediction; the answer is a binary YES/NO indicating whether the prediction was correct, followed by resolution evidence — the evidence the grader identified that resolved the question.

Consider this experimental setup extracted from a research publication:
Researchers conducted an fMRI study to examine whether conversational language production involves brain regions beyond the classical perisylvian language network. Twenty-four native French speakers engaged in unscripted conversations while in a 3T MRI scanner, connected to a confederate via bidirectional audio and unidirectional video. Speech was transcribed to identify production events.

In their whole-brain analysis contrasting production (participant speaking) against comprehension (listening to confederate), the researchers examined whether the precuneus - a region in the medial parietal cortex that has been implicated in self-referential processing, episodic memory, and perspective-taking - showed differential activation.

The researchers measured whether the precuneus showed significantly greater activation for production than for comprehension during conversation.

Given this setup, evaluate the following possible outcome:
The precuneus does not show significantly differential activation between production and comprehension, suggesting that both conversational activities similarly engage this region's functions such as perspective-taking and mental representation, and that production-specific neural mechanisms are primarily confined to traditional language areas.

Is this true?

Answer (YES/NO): NO